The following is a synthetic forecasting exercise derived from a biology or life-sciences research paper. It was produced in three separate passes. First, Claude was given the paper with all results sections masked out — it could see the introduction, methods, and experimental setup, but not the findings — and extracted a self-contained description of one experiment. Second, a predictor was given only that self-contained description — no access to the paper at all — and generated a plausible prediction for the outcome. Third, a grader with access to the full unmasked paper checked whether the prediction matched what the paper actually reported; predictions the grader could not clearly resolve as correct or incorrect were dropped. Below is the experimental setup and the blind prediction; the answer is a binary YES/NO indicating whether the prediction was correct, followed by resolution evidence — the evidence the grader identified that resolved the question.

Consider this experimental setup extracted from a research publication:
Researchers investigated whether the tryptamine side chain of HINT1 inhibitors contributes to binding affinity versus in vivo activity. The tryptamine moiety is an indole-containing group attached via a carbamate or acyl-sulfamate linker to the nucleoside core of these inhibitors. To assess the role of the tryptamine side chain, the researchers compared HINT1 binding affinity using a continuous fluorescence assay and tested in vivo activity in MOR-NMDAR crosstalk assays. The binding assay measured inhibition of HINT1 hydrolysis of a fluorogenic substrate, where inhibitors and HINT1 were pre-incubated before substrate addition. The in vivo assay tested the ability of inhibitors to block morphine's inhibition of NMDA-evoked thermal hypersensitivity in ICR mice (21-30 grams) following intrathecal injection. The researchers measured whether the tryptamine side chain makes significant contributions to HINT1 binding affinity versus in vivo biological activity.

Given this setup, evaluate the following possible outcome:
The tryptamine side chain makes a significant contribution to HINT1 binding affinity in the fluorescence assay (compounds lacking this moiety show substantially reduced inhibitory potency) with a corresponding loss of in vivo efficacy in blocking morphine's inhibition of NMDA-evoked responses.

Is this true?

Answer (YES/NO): NO